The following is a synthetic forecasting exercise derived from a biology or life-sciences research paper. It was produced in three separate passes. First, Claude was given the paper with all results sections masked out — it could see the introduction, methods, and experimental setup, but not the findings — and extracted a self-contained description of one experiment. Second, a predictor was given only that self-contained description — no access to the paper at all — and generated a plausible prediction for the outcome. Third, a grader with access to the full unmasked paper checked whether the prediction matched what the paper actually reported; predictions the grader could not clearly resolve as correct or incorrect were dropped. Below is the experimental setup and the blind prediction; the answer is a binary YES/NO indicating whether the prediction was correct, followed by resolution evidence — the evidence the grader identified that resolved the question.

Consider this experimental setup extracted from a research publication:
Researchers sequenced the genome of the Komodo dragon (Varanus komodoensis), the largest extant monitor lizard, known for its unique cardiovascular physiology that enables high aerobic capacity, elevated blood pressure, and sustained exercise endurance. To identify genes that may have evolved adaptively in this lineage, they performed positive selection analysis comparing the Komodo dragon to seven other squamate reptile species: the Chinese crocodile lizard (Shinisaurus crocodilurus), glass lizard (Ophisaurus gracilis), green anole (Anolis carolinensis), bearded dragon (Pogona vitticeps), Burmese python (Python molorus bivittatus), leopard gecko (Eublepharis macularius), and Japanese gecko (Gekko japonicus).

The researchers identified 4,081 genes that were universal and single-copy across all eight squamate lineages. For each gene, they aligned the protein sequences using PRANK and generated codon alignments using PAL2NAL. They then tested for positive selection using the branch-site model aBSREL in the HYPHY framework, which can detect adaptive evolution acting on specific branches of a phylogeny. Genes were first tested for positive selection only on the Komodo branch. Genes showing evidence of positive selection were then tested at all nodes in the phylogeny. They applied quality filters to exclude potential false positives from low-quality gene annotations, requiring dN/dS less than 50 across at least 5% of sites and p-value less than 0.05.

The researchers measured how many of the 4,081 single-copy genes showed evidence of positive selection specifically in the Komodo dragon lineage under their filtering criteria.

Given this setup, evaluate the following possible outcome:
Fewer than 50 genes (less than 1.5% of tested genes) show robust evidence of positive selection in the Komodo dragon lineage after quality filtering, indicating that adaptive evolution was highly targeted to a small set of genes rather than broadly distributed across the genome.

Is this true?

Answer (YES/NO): NO